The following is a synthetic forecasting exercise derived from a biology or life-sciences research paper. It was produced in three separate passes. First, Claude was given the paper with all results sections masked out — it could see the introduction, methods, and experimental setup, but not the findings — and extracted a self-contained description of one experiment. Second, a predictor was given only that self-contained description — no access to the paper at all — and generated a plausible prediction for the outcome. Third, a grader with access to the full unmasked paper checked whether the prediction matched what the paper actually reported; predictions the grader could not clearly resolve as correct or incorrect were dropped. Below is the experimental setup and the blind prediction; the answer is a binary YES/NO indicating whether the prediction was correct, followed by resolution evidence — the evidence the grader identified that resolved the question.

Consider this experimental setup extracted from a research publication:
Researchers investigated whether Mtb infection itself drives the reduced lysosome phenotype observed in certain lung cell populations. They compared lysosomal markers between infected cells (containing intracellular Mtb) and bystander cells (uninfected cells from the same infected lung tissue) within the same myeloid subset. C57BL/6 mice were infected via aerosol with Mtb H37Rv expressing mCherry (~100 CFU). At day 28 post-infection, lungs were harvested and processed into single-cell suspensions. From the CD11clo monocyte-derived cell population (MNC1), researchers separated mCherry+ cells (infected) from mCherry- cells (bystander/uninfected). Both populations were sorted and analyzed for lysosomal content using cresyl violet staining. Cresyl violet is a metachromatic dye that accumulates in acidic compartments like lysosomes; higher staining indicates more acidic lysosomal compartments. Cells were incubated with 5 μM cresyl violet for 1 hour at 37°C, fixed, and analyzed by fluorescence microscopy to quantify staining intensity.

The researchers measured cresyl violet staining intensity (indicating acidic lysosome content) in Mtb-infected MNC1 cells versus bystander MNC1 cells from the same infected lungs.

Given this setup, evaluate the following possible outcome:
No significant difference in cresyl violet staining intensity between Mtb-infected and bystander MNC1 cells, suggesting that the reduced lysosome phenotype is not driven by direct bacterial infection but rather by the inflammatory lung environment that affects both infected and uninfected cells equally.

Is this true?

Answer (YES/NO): YES